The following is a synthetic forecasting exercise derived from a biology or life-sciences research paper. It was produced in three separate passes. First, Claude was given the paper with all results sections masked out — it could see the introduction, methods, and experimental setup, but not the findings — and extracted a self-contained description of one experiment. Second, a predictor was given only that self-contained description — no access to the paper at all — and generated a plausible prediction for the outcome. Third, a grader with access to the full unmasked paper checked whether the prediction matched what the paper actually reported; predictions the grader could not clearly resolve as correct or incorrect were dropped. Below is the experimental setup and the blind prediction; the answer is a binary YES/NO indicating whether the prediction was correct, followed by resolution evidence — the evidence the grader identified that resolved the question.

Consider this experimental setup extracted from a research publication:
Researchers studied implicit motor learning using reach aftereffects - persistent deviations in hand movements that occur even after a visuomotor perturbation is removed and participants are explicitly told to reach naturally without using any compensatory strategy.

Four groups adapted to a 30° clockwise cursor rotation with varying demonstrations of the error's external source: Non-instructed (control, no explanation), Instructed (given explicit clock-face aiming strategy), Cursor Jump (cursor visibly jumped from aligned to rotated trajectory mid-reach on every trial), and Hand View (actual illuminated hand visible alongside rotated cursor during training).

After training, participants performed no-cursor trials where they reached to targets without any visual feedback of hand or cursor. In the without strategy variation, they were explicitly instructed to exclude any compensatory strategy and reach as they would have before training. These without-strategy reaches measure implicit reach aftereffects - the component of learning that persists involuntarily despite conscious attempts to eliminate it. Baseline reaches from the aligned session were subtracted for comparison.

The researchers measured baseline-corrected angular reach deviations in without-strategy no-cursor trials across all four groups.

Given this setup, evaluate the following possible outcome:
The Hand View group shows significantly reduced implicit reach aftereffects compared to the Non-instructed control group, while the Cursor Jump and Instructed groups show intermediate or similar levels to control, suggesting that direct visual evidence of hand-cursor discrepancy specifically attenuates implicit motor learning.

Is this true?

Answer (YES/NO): NO